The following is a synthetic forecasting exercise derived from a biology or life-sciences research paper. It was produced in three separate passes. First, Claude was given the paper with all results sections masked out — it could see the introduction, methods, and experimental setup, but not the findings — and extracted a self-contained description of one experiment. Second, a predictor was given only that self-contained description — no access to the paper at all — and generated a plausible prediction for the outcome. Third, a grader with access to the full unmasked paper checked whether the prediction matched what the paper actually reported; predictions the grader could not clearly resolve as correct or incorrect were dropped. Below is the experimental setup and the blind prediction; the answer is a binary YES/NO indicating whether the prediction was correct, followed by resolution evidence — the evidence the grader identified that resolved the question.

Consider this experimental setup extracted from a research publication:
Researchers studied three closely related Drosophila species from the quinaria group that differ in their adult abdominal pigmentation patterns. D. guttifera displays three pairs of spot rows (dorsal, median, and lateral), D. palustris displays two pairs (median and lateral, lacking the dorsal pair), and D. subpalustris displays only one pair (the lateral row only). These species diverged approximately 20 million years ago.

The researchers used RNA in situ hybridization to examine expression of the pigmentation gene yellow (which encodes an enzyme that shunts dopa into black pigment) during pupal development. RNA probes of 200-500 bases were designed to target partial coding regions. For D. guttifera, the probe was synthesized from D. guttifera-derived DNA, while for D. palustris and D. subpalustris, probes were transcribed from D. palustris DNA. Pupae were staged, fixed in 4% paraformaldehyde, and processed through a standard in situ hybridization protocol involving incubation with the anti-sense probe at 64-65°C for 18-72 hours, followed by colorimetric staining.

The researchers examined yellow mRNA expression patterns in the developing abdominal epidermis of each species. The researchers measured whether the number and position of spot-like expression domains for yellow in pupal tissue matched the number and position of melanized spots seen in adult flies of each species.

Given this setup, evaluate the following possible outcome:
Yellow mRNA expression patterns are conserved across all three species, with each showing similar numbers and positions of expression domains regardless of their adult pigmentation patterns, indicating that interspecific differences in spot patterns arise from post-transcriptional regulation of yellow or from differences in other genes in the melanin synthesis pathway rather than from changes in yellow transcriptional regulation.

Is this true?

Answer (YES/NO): NO